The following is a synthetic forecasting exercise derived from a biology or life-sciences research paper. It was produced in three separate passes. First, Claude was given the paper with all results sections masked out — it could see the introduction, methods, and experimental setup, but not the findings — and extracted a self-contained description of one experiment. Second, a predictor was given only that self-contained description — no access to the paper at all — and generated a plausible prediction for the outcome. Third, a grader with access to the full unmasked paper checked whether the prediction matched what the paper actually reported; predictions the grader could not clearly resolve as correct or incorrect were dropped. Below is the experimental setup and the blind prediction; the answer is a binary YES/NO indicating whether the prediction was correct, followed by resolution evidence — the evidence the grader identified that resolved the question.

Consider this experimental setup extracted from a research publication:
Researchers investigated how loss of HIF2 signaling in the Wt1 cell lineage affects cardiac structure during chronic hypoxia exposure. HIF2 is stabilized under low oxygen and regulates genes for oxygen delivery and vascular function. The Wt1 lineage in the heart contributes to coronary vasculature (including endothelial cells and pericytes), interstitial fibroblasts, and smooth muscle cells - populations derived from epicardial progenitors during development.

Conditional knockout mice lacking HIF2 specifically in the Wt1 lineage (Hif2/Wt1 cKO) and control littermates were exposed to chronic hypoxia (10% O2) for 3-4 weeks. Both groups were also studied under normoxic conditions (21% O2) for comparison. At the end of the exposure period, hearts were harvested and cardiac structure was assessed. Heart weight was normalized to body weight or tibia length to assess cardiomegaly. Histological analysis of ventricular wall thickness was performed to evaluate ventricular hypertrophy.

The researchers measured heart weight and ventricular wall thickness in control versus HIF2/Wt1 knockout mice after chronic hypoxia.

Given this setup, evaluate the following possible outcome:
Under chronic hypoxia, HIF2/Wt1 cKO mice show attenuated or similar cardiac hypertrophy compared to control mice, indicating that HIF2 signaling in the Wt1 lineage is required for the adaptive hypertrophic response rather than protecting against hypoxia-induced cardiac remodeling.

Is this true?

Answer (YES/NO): NO